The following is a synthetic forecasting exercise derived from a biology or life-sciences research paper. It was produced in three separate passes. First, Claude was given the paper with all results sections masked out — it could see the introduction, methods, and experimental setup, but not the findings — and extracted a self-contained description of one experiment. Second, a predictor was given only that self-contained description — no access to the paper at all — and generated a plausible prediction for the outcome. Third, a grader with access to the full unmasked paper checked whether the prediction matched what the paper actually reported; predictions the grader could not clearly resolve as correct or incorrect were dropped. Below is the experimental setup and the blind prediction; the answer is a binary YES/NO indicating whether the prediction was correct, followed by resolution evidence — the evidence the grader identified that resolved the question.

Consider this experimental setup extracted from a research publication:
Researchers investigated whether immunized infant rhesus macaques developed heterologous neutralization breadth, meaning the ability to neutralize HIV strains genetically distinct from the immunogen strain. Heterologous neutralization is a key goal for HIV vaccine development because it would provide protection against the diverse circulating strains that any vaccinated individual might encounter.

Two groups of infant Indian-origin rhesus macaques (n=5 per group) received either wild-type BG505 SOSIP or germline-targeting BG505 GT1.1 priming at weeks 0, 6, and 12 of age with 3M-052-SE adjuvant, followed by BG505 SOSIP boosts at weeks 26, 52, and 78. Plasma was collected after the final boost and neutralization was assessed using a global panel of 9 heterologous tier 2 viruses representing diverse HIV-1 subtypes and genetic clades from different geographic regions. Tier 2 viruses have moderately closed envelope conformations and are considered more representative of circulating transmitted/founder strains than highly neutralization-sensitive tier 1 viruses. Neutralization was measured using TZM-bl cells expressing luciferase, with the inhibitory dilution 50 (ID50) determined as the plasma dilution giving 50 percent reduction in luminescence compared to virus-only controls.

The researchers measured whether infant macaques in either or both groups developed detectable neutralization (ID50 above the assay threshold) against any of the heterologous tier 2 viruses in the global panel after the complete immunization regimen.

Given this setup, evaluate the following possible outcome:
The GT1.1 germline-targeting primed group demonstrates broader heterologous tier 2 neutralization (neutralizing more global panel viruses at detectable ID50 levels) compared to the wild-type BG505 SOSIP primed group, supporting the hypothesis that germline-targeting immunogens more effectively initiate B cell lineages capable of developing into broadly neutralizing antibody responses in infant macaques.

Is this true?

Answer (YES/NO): YES